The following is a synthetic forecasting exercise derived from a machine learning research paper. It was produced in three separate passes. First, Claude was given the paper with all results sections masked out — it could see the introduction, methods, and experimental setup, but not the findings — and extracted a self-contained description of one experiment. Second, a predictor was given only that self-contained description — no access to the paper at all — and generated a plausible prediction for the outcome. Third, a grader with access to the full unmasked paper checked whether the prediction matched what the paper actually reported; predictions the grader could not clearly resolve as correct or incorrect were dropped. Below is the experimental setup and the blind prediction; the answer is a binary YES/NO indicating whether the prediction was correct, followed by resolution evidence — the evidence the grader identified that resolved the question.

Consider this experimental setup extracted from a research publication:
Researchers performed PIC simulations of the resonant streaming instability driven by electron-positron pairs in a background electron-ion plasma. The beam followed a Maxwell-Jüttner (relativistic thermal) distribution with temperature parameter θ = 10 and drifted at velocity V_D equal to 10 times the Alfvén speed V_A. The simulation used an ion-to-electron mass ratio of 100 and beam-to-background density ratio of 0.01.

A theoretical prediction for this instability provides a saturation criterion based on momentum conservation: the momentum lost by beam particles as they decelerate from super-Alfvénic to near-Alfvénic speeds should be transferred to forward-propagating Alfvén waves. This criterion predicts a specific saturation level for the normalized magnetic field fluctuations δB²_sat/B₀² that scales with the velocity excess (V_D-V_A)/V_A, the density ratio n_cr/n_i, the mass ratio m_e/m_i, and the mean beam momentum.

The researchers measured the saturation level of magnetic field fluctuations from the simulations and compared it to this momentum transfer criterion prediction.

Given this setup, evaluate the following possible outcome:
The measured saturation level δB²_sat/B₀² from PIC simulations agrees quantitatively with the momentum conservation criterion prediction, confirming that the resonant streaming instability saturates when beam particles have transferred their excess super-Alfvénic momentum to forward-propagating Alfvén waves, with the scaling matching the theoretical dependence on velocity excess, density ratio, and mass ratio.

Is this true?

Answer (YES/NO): YES